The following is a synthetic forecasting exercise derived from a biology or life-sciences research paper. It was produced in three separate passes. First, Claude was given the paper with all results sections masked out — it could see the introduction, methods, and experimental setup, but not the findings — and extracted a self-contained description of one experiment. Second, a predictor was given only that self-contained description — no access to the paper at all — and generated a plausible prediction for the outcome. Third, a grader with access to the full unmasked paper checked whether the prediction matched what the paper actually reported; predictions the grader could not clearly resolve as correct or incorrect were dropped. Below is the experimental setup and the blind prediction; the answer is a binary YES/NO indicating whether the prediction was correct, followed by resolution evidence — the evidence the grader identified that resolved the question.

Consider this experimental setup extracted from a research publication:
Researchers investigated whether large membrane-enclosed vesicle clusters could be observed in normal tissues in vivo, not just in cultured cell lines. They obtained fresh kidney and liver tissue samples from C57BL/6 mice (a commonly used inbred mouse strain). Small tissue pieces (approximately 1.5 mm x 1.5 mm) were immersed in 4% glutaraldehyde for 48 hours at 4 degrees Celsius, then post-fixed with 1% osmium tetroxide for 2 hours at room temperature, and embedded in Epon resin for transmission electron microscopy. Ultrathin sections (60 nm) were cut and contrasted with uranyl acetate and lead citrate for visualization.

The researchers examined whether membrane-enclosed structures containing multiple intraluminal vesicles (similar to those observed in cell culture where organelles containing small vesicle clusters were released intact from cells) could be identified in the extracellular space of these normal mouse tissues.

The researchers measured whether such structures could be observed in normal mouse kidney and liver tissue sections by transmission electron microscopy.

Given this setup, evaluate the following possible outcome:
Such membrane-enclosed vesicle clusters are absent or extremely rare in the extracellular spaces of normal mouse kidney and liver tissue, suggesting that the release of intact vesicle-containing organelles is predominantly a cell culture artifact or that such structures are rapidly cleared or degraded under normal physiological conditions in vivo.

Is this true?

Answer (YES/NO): NO